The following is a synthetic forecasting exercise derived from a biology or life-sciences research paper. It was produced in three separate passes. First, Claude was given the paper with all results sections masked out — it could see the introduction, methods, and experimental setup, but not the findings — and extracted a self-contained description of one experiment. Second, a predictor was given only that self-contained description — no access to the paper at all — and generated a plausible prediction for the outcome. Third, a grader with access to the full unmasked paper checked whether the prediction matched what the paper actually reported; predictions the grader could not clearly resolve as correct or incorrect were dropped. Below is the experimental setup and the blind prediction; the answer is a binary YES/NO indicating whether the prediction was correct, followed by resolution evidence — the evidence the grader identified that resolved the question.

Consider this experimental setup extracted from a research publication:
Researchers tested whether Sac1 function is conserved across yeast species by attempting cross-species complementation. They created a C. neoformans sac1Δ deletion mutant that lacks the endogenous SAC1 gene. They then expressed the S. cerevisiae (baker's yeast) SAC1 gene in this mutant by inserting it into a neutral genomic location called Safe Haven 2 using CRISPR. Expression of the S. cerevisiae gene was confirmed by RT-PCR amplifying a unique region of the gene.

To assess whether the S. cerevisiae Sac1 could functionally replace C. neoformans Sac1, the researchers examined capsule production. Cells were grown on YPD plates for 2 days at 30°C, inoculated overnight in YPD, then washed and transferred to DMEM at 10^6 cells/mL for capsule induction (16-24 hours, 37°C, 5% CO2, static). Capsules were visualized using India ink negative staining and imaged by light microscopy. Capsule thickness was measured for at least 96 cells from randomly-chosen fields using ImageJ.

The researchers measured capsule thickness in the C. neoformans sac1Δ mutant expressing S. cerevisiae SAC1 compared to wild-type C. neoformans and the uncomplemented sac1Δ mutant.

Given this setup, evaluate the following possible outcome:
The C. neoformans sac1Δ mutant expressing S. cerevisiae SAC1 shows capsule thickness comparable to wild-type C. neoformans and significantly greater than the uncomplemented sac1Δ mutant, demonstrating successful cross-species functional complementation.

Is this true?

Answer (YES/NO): NO